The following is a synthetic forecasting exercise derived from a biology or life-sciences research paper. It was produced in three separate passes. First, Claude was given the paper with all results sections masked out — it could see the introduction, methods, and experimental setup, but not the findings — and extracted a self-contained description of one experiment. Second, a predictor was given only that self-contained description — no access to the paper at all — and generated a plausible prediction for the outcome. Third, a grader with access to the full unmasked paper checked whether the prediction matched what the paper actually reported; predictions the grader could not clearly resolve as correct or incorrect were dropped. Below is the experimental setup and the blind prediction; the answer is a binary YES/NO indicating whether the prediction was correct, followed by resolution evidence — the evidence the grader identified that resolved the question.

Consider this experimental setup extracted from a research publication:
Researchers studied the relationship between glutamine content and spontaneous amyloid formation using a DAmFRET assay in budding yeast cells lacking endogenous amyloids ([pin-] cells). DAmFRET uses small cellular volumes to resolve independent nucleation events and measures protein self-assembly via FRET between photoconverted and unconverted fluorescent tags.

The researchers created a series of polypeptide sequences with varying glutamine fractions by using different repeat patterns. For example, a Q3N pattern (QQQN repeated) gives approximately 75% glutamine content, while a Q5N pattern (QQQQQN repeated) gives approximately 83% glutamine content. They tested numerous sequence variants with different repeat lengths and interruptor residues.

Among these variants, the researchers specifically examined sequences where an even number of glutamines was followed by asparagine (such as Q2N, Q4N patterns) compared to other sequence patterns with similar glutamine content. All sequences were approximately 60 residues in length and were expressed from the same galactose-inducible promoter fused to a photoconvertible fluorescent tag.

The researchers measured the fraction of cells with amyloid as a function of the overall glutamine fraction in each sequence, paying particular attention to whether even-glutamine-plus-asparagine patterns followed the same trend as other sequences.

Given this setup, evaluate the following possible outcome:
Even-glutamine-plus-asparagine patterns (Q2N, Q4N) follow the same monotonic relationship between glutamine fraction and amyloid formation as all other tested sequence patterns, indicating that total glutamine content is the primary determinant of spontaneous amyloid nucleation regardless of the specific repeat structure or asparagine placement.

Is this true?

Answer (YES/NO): NO